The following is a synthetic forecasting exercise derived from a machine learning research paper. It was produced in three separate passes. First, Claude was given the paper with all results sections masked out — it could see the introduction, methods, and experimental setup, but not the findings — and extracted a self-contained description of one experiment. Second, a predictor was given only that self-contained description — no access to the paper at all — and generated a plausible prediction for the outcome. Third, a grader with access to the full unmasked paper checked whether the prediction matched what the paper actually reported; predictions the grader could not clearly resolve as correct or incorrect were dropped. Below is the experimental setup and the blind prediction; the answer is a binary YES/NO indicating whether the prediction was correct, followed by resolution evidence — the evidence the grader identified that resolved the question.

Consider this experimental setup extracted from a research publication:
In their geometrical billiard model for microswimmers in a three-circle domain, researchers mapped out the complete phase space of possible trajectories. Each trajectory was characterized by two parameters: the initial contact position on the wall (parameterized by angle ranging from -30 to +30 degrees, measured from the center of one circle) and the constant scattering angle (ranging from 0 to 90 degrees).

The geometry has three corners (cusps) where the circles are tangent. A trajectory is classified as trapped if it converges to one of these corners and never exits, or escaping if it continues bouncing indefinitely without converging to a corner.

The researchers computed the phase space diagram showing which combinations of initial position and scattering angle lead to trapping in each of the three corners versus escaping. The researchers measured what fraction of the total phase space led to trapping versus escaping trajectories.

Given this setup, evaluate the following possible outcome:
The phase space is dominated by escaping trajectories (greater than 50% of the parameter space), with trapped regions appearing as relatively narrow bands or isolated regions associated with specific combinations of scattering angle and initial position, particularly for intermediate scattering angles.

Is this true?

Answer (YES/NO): NO